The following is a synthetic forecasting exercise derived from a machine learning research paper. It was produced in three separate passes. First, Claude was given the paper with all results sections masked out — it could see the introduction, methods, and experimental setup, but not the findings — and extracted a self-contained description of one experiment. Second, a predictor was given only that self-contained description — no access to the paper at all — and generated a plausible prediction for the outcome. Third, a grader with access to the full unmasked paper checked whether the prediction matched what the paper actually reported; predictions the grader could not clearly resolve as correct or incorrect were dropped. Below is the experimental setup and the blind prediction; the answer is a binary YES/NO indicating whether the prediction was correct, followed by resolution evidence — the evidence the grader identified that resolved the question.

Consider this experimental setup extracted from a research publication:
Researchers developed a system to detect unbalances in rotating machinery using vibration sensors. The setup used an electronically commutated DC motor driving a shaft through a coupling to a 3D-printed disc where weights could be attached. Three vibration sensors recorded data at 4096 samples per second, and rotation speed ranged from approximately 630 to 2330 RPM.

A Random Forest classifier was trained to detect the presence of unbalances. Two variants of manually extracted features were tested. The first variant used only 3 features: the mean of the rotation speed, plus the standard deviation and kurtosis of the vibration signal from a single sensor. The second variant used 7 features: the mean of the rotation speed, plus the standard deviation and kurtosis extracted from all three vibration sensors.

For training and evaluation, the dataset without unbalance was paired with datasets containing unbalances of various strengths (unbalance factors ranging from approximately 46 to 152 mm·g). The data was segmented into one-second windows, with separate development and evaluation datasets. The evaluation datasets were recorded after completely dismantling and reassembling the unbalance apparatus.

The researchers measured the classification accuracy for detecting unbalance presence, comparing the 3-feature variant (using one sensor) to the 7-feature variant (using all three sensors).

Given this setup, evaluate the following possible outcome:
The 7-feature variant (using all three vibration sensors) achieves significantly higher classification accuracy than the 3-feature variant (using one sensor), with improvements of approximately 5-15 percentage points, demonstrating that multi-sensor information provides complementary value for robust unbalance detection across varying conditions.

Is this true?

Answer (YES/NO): YES